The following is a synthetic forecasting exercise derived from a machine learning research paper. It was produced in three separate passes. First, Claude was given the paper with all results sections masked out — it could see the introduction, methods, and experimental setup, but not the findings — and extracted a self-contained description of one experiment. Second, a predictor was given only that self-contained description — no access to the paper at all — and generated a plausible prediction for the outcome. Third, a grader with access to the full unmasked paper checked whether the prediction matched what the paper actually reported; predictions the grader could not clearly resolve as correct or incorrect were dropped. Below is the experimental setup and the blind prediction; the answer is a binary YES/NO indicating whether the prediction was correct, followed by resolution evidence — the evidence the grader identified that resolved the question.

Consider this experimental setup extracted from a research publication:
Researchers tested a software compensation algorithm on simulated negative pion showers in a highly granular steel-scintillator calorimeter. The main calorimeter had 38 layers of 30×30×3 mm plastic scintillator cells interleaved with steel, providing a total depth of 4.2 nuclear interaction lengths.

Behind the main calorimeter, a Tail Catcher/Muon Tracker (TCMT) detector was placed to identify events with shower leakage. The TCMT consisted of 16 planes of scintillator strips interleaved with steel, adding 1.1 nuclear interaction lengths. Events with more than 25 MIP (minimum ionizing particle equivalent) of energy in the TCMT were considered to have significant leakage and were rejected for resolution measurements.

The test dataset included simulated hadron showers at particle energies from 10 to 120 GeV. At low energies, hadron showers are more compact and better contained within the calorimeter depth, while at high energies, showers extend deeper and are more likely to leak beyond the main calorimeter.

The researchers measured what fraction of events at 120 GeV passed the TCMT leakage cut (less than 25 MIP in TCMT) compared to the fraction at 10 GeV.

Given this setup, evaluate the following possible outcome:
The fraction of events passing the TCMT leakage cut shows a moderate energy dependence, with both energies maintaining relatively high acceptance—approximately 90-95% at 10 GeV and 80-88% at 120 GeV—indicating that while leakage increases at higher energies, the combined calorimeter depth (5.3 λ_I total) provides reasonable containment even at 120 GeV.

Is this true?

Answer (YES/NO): NO